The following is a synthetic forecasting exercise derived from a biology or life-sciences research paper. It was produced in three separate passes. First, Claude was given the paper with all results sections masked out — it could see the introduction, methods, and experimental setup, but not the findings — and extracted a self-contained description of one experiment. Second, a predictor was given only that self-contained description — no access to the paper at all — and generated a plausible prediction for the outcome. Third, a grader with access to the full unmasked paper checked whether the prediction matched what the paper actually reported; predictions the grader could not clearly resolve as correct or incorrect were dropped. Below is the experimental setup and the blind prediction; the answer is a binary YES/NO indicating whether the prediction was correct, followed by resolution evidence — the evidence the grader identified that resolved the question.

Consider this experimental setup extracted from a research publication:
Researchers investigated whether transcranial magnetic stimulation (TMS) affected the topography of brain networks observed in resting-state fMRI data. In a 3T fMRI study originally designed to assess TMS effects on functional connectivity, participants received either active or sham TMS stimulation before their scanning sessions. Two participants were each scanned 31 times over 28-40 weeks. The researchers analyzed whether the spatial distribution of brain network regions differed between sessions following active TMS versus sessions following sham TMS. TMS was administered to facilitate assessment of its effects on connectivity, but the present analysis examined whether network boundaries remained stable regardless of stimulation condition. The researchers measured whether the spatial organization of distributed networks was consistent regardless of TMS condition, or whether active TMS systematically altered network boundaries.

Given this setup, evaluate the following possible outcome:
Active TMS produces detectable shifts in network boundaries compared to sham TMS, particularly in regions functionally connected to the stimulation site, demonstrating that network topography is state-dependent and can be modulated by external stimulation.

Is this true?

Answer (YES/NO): NO